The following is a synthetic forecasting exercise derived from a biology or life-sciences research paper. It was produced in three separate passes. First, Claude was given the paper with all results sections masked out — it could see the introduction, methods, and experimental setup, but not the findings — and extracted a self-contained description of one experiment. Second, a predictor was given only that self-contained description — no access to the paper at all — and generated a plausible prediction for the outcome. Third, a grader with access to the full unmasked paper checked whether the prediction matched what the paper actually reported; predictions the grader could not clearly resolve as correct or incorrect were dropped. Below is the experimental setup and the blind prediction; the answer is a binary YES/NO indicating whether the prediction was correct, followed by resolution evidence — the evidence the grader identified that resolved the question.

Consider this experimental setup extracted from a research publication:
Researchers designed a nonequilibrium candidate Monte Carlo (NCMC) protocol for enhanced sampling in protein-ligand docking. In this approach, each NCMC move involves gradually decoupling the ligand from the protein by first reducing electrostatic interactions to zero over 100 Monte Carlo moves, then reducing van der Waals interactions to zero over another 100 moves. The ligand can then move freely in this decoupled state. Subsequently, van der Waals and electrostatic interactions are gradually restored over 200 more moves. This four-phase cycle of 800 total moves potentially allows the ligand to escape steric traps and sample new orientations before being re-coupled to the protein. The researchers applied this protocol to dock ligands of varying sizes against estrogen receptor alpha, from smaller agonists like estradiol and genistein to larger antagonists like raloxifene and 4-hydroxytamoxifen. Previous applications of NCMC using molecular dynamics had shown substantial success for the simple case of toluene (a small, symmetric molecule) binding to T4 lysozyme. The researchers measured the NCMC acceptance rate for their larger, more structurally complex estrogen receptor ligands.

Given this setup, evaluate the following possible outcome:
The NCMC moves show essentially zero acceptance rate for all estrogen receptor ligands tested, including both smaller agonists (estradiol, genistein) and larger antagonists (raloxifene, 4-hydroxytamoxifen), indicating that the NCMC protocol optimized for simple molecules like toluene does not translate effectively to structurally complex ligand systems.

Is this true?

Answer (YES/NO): NO